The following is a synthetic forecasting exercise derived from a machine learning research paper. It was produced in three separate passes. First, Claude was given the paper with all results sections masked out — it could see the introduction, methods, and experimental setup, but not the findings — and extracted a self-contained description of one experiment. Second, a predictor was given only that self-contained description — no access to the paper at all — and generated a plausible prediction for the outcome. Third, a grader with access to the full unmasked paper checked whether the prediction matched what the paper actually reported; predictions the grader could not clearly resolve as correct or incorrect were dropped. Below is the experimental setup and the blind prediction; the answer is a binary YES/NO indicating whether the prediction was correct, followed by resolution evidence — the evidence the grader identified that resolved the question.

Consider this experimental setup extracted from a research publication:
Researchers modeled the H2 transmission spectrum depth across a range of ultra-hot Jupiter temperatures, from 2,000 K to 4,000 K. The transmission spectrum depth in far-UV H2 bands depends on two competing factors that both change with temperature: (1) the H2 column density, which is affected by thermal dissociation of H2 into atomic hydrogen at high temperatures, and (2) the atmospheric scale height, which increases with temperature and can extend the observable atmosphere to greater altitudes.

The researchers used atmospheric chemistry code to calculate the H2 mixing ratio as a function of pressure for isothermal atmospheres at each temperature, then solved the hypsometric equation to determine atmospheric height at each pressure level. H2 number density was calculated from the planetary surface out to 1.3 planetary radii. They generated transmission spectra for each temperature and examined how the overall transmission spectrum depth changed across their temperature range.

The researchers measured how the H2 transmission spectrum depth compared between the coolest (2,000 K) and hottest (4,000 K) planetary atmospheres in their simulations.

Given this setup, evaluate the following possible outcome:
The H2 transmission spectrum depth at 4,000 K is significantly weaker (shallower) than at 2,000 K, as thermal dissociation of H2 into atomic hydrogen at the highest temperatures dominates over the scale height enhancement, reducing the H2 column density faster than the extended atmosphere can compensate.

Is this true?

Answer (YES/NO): YES